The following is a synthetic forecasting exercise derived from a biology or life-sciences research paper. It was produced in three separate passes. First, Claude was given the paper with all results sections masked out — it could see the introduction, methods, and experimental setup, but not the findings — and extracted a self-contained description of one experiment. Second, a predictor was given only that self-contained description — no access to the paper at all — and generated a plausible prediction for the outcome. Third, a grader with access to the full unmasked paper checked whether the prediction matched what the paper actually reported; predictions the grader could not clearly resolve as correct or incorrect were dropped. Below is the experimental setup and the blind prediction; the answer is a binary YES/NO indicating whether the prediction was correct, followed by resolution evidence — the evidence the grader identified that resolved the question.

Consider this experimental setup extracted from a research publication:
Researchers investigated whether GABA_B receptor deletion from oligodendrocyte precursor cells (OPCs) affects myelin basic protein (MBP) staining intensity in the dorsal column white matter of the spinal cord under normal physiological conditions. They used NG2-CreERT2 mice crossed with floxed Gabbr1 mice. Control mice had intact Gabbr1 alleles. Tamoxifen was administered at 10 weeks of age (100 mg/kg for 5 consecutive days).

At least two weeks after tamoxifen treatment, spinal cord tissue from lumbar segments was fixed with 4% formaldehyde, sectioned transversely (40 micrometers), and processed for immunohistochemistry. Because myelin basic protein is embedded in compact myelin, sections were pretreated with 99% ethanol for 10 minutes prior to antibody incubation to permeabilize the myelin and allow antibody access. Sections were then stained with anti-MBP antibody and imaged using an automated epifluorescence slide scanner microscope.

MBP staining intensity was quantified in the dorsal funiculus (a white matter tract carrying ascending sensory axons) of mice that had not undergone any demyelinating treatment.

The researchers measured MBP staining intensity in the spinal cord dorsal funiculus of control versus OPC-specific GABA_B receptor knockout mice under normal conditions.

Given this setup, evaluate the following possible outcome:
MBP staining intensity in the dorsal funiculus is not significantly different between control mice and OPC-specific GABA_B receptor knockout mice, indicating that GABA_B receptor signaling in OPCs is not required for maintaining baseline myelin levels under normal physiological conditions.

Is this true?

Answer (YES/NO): YES